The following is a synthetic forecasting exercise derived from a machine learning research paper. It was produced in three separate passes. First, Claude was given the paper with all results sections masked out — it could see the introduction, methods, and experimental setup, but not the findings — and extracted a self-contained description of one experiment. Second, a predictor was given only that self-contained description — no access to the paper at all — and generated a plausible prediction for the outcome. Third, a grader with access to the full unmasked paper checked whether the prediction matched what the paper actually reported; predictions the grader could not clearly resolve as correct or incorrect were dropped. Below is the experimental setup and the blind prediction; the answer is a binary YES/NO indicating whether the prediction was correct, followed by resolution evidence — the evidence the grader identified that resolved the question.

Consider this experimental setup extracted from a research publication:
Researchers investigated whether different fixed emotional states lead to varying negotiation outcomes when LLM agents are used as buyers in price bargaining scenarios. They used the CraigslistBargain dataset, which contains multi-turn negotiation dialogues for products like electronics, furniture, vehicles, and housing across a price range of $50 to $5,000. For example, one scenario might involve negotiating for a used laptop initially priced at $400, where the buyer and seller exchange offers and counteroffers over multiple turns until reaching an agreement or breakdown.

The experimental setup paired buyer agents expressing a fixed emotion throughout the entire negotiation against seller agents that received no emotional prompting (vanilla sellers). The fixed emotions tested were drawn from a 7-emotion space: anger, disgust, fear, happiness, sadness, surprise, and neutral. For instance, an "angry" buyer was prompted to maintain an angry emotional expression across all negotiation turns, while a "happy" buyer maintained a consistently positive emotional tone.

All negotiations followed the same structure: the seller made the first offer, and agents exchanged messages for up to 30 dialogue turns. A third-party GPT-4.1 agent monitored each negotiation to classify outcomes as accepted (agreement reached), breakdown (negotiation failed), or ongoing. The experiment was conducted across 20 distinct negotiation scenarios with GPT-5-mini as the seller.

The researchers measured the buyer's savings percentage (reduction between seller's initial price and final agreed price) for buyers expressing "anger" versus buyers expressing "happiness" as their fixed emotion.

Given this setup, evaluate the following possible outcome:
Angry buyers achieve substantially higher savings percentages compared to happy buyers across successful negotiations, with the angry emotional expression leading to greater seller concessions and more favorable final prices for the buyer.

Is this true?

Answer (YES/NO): YES